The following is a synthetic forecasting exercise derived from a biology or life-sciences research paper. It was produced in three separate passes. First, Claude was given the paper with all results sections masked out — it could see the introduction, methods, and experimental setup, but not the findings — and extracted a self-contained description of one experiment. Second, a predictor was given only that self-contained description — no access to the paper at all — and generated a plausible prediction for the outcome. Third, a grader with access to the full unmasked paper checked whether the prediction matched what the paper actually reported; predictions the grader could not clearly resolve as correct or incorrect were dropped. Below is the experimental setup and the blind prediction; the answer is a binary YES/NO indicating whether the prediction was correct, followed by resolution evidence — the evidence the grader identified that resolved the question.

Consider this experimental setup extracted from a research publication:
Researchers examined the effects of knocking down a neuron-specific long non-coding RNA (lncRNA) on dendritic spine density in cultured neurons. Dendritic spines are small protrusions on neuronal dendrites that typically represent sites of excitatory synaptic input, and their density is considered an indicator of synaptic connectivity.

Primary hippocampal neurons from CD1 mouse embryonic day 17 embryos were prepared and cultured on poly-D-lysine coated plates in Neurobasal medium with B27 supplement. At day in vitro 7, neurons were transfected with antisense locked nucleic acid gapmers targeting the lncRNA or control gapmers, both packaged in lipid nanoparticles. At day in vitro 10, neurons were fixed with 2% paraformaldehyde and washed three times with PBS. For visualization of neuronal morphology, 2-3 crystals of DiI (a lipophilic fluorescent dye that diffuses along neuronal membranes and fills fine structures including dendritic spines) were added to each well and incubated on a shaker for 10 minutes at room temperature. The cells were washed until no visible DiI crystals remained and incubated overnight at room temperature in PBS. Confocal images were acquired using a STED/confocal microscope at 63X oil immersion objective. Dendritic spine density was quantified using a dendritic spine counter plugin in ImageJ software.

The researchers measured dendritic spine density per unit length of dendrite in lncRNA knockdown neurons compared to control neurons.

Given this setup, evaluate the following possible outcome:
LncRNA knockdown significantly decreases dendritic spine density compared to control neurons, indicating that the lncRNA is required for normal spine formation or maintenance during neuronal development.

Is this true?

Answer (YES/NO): YES